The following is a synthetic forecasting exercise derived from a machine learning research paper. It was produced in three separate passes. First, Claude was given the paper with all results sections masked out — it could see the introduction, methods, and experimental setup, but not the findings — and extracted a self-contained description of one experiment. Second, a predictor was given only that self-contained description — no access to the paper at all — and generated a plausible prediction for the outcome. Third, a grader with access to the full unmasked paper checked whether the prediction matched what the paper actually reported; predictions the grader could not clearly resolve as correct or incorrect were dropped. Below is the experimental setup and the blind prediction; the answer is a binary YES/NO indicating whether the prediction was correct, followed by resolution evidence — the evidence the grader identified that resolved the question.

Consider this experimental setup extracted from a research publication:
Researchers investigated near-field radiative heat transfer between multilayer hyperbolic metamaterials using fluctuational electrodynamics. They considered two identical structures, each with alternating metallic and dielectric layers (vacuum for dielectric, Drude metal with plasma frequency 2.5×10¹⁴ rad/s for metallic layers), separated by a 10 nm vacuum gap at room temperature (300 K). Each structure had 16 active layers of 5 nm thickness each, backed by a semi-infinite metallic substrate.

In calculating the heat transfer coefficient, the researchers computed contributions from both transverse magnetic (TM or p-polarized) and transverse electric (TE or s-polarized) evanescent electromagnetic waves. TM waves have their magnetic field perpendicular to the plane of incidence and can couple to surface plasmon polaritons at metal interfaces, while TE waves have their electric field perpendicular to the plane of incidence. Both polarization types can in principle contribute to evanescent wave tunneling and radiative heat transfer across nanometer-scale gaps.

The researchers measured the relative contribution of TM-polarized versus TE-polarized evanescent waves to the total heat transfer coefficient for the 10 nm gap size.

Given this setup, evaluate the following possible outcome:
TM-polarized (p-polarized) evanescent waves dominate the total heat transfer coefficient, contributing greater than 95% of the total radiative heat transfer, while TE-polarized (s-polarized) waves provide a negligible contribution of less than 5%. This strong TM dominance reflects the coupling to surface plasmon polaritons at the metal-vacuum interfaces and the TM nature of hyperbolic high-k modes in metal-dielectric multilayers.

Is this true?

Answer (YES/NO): YES